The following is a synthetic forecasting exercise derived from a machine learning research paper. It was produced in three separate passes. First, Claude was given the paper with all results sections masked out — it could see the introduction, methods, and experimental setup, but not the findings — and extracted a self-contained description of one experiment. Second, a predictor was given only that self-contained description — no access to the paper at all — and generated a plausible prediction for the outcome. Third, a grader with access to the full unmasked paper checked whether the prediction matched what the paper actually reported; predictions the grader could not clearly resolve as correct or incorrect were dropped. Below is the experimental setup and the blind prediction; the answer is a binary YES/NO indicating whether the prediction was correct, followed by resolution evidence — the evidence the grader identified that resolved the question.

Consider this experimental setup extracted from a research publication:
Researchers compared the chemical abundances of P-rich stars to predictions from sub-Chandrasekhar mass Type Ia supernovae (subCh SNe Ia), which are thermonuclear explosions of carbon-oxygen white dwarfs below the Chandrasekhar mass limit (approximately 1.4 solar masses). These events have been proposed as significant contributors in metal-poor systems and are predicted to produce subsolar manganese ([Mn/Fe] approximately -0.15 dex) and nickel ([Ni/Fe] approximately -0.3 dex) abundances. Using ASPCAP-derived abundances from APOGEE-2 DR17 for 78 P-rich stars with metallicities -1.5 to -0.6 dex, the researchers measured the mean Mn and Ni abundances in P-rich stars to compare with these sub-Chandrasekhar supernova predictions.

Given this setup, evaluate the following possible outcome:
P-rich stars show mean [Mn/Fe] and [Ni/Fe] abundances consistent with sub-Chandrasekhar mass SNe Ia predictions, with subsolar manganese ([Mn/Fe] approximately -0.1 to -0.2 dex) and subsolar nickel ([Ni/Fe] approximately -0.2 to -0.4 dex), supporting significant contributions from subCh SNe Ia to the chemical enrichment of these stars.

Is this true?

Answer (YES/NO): NO